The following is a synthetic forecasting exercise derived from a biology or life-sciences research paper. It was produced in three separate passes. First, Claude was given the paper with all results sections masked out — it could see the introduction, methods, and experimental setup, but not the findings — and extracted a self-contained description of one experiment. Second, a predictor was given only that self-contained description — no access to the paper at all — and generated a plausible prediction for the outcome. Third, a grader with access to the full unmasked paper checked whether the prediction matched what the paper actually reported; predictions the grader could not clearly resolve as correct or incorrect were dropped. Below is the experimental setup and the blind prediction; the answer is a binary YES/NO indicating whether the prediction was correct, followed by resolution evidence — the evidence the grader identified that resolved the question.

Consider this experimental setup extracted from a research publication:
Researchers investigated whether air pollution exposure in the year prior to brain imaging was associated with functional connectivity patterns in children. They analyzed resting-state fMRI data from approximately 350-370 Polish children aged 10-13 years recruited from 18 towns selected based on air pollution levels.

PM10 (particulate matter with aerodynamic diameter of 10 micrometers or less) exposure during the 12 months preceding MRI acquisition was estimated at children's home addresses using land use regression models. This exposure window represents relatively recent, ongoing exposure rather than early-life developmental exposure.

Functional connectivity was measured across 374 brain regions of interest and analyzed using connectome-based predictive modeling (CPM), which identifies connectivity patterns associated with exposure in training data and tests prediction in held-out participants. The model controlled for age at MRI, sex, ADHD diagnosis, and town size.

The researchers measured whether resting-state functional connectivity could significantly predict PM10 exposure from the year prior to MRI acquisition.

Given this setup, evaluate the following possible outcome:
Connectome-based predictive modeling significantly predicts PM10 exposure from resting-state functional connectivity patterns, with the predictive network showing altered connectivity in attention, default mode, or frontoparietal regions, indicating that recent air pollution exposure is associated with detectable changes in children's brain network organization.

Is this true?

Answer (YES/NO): NO